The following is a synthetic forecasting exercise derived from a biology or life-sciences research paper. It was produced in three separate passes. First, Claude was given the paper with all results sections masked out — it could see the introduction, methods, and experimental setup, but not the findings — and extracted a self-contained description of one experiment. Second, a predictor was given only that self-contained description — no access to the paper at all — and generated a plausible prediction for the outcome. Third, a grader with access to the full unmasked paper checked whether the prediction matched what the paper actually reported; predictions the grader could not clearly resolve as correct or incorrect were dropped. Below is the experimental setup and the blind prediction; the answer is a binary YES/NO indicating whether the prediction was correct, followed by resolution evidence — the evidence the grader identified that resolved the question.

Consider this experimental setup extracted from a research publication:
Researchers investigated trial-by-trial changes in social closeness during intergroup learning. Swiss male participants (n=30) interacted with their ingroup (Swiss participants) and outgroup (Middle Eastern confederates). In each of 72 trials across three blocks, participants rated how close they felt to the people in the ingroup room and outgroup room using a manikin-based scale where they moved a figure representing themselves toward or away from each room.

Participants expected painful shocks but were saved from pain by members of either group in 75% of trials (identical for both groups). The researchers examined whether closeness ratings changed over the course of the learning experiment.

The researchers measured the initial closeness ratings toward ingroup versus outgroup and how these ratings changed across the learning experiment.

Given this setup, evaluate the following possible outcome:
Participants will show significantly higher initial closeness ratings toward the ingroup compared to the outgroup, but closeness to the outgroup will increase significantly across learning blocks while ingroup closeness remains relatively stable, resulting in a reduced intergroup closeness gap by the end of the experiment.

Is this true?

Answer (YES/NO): NO